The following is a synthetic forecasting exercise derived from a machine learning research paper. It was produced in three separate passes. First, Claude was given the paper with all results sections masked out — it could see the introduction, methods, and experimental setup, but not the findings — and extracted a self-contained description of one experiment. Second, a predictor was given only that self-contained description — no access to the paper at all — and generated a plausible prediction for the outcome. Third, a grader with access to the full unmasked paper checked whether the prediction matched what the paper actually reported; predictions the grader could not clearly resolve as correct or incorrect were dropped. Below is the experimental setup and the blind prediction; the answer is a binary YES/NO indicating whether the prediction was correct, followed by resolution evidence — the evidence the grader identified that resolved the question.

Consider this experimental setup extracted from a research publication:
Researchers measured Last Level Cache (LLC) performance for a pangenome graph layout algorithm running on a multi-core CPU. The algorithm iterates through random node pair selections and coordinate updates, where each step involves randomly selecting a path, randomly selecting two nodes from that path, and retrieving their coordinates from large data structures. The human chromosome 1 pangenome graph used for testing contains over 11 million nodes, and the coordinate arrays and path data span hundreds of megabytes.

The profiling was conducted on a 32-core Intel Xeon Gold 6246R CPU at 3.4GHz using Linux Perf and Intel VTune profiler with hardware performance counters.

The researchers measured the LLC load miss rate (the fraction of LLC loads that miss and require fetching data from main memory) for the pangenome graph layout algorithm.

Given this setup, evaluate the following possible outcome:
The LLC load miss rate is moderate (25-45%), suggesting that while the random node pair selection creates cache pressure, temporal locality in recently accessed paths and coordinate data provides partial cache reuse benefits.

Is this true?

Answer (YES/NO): NO